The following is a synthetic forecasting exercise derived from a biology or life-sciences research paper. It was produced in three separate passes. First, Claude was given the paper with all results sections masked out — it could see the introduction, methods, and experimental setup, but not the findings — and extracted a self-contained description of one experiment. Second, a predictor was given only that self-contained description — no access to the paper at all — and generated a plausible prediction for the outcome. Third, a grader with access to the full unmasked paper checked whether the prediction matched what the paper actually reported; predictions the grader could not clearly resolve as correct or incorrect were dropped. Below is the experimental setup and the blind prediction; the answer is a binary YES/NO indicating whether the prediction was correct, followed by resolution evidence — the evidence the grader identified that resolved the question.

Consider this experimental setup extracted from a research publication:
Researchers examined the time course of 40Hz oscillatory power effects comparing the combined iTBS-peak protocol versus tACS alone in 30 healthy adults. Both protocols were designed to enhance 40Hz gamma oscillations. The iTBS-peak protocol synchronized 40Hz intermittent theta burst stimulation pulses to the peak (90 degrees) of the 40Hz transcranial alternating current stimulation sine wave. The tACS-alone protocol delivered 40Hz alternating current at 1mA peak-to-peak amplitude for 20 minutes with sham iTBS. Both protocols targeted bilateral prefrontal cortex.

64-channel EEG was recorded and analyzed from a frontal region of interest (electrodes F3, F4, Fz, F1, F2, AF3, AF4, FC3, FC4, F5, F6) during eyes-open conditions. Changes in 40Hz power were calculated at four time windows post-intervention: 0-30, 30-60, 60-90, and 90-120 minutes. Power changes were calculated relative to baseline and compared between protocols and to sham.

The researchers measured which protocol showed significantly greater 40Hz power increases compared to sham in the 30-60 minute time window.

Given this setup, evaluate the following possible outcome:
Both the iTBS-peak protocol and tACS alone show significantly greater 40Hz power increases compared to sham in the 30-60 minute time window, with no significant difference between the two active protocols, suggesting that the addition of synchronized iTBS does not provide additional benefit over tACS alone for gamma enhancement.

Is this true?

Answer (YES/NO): NO